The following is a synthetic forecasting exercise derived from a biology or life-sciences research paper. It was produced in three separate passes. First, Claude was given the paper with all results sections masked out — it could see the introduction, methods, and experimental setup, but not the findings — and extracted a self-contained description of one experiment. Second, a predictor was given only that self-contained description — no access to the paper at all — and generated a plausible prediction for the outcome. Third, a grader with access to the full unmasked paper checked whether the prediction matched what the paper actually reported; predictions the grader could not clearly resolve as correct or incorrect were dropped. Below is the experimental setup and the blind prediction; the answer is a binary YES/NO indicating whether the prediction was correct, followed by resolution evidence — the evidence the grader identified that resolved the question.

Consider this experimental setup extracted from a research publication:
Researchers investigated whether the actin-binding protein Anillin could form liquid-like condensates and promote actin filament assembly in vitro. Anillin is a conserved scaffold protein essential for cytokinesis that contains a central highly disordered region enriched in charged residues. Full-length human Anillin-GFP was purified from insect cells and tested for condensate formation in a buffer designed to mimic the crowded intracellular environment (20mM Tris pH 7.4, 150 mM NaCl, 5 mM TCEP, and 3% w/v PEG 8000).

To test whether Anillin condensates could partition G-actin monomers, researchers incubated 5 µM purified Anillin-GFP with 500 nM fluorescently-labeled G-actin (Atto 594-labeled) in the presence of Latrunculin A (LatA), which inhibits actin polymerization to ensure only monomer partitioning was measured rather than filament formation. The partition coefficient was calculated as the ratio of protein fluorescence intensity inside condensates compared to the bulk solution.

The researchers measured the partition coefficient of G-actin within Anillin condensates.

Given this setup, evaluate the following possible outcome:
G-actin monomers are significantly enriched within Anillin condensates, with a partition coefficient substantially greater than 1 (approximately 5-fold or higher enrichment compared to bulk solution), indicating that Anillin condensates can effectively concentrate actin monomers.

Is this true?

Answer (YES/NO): YES